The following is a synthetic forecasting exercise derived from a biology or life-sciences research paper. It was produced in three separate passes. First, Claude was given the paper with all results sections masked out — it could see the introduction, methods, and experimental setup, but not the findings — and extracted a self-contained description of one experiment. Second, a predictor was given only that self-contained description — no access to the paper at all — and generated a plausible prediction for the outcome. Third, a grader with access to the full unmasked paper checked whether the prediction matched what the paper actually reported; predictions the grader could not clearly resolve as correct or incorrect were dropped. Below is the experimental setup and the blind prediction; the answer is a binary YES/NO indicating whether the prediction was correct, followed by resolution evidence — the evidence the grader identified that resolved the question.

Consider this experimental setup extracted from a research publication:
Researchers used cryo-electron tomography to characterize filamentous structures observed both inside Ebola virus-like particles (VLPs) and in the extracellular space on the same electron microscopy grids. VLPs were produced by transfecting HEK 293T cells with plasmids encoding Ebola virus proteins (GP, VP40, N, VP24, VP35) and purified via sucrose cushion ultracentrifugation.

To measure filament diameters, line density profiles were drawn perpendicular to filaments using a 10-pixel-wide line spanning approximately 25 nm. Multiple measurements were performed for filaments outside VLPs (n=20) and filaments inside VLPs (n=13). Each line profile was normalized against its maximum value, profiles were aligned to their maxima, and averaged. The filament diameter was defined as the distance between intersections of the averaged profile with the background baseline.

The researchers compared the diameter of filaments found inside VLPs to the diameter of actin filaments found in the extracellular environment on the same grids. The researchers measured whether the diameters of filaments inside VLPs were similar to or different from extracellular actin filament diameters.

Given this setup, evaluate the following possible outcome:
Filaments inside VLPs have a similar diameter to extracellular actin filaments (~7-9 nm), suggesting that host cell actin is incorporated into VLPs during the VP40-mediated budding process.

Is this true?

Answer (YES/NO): YES